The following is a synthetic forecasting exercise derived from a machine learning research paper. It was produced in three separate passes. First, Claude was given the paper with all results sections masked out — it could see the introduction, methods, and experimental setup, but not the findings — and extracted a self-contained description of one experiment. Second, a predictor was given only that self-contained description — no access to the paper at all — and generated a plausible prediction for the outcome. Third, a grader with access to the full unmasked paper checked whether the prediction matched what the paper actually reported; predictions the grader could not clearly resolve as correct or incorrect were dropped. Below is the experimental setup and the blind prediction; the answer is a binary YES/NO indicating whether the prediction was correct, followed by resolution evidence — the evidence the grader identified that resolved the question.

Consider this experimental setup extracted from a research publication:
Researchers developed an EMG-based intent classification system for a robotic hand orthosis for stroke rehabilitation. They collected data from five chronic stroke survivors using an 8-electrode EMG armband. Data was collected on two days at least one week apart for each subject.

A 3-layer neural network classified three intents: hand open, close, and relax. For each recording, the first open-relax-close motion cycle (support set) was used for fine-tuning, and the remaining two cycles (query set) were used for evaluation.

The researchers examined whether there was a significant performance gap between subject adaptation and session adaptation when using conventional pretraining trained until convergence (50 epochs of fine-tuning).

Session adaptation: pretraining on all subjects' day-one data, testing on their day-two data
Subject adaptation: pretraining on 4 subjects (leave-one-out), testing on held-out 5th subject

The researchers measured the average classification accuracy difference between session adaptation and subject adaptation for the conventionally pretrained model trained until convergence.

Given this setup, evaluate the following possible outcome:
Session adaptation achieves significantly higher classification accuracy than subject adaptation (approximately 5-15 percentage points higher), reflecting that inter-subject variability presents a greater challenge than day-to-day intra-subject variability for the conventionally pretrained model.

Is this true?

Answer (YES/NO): NO